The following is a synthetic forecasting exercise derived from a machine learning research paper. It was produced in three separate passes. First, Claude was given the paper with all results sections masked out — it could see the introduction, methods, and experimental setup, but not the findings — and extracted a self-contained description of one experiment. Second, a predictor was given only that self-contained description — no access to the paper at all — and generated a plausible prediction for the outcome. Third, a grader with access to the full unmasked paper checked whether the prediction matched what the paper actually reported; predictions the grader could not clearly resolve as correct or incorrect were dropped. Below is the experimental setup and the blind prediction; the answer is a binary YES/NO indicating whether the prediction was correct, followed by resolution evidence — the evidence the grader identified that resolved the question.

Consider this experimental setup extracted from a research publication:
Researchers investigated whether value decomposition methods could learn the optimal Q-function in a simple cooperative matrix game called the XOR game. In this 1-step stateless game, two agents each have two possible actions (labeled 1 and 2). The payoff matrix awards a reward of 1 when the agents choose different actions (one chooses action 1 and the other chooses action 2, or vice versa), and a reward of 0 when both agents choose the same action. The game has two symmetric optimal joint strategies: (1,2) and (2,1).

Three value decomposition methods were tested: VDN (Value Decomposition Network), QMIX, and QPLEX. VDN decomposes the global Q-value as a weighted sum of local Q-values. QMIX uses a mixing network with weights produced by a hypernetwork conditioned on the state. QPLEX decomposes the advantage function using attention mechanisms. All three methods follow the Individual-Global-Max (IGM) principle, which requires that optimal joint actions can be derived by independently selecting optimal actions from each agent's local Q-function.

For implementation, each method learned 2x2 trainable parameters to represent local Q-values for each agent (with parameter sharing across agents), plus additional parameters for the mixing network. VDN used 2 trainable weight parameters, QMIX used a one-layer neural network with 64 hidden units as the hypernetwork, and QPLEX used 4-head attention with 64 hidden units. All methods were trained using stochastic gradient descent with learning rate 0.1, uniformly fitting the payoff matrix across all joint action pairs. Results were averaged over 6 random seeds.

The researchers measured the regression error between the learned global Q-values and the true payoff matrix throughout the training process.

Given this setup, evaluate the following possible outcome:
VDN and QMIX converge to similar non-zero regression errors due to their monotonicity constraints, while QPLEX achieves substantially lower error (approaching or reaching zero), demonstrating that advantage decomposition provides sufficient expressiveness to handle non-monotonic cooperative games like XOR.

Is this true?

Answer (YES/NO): NO